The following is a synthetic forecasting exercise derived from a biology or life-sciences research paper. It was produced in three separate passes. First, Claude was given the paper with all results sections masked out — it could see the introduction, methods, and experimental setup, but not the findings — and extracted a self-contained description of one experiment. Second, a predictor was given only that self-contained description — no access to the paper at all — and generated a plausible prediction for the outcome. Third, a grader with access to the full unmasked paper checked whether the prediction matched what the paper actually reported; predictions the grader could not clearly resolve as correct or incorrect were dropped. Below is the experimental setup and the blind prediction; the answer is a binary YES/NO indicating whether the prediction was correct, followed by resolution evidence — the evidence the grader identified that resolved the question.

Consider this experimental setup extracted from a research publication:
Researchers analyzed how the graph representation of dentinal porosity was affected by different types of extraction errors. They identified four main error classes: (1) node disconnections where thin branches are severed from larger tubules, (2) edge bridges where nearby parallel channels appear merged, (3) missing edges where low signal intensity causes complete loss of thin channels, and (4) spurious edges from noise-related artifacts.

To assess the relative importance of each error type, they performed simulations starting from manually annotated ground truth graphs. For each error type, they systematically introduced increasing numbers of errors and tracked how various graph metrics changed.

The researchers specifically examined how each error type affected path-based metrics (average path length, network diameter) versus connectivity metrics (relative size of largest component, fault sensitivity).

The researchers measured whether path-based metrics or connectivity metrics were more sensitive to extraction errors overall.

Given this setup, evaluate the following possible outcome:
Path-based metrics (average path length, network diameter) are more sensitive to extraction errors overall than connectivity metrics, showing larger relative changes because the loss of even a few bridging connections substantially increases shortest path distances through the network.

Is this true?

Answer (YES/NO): YES